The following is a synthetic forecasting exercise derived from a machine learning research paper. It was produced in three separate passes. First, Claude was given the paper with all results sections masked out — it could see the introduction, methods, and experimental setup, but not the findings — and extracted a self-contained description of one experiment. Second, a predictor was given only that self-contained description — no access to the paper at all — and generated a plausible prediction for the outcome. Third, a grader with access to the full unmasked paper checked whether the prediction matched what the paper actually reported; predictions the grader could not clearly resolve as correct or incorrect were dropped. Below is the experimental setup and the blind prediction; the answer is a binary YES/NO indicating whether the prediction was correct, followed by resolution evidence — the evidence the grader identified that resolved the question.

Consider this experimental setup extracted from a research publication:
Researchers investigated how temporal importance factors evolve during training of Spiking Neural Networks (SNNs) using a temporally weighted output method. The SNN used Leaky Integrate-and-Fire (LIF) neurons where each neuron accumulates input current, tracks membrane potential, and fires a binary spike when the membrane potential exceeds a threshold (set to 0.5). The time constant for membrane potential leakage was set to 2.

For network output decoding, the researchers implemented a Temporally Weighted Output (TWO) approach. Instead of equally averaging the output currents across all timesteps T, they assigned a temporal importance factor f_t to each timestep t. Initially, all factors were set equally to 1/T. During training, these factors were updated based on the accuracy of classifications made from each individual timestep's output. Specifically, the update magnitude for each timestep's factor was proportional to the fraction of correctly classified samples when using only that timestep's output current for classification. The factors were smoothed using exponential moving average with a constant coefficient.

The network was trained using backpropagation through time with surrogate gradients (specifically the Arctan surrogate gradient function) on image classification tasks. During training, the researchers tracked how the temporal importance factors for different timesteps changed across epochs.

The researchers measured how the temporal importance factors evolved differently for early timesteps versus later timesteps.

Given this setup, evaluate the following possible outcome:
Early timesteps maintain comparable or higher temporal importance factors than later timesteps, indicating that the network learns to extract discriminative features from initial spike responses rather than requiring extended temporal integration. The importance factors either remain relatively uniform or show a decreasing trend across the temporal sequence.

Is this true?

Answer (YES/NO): NO